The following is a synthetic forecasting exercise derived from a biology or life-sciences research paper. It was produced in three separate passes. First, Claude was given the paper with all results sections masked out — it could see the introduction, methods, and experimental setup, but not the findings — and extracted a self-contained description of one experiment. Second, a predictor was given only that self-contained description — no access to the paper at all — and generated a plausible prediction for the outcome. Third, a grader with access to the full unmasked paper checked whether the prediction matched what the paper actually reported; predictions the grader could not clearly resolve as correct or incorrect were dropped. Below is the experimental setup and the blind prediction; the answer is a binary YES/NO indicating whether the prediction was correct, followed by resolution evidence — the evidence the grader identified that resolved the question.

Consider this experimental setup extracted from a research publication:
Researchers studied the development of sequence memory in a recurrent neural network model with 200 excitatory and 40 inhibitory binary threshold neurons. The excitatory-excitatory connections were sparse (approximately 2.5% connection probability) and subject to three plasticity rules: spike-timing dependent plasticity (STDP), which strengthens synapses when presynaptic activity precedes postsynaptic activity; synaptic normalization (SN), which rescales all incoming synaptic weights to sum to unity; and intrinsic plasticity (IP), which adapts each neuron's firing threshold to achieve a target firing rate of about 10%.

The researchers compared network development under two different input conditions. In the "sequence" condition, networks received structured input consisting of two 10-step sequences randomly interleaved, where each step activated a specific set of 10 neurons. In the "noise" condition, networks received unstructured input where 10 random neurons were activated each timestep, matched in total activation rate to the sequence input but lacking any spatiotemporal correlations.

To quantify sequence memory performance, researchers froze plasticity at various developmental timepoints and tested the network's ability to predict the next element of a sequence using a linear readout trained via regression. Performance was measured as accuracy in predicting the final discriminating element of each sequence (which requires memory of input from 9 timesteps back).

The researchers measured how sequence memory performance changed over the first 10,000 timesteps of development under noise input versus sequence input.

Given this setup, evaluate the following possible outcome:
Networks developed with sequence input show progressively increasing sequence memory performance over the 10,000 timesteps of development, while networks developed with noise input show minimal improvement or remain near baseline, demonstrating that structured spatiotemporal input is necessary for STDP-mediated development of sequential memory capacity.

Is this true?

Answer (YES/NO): NO